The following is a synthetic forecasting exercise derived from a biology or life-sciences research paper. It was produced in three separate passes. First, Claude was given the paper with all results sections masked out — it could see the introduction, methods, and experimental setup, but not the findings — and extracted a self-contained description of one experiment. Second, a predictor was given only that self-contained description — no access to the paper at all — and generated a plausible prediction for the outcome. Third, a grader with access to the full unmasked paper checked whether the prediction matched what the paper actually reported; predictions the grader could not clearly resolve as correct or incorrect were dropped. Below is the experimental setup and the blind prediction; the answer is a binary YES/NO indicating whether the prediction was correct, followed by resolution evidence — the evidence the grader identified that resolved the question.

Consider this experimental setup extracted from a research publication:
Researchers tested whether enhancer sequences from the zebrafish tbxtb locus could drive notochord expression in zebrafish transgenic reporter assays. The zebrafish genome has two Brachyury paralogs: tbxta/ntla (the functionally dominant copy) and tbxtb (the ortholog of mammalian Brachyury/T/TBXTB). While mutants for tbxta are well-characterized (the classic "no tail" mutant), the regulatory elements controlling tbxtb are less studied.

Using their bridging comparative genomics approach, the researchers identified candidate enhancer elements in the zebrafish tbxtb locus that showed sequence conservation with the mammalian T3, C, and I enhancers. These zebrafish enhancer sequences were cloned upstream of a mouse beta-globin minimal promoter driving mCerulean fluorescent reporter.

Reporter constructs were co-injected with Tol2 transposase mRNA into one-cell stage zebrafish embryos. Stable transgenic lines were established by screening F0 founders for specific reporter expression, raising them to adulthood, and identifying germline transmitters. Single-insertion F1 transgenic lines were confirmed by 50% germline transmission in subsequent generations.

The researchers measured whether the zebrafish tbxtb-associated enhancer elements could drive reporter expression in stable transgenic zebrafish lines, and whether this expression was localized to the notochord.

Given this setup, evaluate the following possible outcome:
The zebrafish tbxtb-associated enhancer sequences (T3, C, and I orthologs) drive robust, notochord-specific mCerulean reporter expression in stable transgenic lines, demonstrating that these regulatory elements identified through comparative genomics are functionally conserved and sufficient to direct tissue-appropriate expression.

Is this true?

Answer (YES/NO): NO